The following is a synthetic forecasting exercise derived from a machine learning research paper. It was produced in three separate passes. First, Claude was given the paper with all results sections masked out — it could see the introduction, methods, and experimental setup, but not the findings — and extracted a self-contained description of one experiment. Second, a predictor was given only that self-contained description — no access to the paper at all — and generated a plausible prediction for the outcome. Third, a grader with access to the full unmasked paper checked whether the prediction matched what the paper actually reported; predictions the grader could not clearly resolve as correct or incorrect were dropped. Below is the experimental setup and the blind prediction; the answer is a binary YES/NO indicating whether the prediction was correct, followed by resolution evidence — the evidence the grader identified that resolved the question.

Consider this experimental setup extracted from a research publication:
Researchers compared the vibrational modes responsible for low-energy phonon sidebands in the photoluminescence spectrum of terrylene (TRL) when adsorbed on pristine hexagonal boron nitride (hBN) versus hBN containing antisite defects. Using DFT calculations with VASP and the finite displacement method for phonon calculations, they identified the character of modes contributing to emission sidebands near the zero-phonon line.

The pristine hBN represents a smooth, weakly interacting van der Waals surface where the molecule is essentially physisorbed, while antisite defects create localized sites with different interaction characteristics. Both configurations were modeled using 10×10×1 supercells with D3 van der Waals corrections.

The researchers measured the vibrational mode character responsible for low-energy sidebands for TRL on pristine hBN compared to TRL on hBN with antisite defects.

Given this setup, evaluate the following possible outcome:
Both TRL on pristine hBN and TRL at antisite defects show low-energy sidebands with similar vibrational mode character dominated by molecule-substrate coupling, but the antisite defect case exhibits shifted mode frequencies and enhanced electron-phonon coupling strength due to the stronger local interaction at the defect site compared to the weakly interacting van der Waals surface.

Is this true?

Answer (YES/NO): NO